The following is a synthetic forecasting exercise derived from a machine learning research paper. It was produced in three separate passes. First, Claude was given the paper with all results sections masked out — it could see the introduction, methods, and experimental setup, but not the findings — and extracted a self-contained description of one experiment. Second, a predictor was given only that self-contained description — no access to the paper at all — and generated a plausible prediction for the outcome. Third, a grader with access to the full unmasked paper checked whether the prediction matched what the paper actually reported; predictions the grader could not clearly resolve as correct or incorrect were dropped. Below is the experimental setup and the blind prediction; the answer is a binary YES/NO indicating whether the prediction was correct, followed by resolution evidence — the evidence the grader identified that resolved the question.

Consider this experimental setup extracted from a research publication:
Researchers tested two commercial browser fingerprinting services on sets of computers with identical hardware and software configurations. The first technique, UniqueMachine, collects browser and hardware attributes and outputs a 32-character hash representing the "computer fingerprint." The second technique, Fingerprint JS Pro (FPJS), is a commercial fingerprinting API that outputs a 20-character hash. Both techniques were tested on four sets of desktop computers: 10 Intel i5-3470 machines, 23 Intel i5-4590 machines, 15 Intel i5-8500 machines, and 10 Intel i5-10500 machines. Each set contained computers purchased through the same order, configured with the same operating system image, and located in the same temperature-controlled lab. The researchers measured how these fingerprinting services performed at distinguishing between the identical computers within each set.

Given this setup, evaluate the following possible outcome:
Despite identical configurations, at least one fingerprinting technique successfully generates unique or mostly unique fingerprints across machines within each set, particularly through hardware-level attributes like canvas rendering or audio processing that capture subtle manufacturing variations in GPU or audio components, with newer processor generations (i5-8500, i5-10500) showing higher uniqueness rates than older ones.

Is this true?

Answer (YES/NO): NO